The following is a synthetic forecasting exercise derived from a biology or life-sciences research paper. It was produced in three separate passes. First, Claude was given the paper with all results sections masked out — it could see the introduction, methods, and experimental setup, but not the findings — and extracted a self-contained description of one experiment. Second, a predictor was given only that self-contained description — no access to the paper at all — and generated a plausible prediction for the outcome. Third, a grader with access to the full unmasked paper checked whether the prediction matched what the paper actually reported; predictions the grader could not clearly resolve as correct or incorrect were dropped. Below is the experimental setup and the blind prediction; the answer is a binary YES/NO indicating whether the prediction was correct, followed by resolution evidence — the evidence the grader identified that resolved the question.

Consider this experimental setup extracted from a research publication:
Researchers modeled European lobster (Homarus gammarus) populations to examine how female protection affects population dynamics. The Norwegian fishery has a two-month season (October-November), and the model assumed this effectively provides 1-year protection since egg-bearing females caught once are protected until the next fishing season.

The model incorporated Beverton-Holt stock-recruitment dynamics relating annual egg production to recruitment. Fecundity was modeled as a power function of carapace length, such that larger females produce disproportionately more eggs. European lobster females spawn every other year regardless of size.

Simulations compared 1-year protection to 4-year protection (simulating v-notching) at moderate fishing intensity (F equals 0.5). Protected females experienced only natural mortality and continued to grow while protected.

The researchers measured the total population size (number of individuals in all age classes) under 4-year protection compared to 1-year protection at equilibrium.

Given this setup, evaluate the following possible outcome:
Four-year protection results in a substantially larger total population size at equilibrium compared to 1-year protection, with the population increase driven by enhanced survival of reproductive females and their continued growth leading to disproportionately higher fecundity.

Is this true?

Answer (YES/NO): NO